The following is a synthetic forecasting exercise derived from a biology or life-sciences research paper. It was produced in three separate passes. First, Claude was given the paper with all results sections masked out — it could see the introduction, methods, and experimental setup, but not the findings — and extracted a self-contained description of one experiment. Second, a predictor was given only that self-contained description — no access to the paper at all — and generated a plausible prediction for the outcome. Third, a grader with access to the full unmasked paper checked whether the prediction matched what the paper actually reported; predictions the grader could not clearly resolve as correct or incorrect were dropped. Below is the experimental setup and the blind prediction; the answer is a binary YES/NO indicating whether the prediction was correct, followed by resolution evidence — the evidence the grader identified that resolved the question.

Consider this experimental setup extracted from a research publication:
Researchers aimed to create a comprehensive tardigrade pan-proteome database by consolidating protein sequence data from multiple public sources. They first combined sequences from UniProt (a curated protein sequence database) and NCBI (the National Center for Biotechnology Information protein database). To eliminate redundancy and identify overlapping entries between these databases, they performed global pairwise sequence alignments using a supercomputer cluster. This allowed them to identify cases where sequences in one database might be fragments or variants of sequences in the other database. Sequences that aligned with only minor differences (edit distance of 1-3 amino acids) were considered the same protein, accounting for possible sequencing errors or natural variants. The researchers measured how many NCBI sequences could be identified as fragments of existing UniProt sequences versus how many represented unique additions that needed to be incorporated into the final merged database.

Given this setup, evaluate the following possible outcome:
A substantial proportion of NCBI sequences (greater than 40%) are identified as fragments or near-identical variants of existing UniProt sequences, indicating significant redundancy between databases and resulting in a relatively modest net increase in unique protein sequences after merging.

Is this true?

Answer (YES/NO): NO